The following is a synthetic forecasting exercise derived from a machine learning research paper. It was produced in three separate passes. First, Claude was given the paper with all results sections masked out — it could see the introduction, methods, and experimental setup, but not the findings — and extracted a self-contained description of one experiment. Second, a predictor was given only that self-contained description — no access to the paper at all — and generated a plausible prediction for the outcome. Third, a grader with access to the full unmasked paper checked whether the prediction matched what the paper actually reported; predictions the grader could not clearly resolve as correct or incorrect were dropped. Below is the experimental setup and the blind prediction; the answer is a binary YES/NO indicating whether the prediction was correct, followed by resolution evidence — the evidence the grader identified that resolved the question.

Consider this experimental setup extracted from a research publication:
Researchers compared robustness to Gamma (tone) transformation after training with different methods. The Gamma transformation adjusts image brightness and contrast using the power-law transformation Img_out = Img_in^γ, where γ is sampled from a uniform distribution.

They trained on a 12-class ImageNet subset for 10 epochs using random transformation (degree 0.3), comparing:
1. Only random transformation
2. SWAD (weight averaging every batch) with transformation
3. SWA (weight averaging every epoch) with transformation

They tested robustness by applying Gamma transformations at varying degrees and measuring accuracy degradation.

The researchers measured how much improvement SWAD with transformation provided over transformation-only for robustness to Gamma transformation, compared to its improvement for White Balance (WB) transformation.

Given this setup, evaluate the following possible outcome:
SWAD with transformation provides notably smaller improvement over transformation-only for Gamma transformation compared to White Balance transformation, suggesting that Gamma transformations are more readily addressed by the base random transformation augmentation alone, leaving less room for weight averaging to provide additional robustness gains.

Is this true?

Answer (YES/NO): YES